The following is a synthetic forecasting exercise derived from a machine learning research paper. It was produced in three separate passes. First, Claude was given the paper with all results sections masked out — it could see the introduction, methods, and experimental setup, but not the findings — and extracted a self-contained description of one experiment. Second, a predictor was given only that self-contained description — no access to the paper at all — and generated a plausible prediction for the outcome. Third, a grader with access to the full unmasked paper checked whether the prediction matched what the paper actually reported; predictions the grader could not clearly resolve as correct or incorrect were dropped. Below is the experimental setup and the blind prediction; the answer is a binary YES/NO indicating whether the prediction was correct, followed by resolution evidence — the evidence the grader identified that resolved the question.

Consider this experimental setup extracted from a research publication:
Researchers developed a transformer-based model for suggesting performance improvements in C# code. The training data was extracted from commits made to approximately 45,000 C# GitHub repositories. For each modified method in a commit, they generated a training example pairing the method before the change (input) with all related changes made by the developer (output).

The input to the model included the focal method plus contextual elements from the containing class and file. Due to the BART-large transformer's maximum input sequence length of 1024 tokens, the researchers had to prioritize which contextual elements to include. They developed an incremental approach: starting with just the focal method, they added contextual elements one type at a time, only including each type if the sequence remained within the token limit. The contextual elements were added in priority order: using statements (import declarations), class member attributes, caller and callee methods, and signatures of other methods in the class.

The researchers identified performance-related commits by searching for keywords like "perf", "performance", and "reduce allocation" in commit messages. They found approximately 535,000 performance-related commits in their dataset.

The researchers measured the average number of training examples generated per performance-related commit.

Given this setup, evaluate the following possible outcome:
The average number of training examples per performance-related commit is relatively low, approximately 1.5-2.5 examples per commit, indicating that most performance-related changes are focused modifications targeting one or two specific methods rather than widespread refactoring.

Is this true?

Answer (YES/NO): NO